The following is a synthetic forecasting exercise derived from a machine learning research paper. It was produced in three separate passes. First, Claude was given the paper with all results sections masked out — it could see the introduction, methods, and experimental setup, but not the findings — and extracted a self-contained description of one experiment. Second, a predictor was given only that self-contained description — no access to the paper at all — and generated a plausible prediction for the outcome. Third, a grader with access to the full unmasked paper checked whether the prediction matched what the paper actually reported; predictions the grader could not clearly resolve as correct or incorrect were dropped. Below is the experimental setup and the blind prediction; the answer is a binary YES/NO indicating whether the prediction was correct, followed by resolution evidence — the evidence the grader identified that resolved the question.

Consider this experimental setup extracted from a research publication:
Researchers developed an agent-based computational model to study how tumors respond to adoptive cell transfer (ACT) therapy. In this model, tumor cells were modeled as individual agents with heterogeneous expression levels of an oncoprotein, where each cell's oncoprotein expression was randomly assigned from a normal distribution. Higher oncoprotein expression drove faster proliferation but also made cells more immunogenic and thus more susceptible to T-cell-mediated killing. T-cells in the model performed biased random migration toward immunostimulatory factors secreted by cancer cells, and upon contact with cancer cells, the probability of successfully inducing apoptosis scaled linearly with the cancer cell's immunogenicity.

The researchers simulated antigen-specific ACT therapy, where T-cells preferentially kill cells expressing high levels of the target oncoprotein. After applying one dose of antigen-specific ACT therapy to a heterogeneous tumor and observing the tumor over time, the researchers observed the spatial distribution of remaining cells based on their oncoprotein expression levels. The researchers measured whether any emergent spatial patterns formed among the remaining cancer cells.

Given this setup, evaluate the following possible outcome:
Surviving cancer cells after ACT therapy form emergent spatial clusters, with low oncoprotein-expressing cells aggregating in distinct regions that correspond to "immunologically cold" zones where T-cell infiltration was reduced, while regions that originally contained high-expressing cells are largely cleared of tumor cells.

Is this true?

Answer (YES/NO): NO